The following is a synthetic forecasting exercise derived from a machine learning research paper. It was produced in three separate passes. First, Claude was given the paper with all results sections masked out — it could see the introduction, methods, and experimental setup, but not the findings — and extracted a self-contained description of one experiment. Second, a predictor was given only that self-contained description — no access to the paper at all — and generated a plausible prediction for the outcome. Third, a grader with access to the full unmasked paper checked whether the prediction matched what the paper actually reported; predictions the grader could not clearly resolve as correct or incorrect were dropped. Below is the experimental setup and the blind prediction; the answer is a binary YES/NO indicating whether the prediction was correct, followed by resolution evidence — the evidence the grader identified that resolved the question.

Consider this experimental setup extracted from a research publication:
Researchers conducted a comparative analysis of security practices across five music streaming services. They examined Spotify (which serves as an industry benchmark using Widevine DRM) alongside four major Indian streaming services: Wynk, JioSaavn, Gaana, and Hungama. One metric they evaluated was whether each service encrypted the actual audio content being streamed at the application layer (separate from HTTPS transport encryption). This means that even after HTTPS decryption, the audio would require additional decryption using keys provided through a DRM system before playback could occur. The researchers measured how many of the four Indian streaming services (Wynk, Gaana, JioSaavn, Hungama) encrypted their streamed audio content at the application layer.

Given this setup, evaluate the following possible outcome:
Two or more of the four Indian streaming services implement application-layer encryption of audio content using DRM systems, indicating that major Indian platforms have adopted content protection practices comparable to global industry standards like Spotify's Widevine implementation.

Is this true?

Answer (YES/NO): NO